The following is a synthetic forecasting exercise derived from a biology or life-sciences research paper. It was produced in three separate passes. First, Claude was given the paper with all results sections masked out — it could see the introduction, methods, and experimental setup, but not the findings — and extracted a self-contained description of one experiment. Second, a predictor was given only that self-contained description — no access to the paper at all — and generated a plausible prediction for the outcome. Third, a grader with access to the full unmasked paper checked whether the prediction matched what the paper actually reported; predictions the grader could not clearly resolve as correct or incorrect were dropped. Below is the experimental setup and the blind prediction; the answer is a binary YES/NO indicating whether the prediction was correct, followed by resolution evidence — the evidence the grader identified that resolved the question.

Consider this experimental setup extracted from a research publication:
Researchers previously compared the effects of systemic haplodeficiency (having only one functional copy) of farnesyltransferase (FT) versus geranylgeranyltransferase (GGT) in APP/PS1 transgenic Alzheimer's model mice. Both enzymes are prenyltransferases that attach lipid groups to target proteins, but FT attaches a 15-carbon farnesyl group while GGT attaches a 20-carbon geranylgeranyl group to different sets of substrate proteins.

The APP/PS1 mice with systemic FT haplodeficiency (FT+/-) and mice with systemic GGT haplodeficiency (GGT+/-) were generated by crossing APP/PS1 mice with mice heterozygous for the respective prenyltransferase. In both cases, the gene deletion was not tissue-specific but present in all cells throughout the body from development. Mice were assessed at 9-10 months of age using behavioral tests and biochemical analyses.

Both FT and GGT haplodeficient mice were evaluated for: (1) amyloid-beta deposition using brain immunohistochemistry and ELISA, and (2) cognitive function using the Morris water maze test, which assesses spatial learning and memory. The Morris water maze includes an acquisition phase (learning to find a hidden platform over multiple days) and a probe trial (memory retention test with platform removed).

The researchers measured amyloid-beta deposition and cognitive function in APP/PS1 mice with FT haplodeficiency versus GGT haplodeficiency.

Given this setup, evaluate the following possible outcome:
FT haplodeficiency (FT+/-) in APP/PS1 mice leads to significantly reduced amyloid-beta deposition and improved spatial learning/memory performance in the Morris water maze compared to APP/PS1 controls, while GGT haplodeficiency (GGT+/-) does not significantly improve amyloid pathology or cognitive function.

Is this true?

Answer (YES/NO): NO